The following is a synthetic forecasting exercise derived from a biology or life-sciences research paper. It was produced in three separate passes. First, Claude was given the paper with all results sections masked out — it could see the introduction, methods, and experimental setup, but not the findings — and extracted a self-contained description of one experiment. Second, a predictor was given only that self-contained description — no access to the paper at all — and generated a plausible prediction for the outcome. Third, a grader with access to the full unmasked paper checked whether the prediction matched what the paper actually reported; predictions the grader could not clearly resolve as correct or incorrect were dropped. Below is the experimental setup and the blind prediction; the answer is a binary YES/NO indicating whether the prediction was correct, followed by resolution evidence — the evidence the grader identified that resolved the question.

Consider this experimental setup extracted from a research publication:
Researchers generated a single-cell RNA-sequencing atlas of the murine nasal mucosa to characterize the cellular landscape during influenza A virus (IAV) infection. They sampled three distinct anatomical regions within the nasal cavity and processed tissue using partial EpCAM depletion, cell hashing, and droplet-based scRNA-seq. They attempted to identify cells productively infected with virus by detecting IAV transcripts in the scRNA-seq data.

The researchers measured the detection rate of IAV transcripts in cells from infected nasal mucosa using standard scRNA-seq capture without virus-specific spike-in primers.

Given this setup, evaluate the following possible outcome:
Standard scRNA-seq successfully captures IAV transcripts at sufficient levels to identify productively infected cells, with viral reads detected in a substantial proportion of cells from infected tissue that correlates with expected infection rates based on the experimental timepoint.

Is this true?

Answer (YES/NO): NO